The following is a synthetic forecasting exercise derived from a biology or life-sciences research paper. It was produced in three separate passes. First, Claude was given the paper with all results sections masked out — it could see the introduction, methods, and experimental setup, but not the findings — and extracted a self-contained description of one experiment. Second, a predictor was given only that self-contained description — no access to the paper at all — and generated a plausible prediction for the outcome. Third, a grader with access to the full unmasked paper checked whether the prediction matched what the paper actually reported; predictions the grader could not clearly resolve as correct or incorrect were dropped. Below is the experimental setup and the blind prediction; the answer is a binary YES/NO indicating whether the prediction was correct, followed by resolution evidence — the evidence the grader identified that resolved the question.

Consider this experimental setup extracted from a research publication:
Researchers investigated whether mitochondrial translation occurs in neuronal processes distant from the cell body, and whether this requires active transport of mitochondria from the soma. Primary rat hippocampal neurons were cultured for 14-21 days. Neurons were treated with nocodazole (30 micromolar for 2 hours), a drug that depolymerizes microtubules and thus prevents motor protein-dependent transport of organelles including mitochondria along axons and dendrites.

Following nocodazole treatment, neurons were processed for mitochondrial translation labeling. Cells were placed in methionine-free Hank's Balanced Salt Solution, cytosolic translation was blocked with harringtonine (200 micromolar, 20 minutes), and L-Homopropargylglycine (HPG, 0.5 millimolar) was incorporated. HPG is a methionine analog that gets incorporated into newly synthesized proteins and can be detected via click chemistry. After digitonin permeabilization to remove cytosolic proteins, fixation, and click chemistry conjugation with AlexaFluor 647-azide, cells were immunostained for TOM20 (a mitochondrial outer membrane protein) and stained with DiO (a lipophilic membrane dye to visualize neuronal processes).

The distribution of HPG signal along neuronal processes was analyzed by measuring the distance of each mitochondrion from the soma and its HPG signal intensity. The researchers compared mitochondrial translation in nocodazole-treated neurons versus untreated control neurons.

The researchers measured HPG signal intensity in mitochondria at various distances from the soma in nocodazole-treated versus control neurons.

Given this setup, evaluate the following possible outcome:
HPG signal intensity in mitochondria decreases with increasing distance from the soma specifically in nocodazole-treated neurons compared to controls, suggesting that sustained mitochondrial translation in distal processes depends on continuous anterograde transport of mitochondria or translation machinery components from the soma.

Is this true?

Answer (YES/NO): NO